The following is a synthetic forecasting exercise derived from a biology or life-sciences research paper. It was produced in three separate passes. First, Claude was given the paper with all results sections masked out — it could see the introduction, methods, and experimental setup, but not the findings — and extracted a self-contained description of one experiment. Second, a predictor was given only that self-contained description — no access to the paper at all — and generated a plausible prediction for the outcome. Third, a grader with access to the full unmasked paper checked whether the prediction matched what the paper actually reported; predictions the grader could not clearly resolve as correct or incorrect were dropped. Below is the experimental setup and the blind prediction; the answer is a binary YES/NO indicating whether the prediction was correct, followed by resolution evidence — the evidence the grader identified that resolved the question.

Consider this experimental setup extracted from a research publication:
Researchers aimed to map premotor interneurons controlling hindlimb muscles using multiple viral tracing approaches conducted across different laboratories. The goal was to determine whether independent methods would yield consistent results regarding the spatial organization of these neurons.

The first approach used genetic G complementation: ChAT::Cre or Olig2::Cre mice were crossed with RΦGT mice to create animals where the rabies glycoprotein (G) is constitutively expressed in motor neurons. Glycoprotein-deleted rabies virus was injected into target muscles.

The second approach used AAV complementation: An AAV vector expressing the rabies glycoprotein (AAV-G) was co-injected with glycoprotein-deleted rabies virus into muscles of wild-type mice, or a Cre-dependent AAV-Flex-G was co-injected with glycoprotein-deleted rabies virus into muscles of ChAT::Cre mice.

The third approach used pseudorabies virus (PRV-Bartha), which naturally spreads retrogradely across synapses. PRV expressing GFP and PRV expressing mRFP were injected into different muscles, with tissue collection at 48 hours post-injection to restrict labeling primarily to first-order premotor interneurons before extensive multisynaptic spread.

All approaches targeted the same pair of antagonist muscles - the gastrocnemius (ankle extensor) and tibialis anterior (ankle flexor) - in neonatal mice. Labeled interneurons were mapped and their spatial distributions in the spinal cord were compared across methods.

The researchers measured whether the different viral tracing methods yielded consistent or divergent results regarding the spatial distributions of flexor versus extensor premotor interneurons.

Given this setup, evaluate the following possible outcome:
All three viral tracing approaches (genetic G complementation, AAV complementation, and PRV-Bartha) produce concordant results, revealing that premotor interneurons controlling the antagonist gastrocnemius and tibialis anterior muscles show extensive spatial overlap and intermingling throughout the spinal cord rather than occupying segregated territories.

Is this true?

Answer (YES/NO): YES